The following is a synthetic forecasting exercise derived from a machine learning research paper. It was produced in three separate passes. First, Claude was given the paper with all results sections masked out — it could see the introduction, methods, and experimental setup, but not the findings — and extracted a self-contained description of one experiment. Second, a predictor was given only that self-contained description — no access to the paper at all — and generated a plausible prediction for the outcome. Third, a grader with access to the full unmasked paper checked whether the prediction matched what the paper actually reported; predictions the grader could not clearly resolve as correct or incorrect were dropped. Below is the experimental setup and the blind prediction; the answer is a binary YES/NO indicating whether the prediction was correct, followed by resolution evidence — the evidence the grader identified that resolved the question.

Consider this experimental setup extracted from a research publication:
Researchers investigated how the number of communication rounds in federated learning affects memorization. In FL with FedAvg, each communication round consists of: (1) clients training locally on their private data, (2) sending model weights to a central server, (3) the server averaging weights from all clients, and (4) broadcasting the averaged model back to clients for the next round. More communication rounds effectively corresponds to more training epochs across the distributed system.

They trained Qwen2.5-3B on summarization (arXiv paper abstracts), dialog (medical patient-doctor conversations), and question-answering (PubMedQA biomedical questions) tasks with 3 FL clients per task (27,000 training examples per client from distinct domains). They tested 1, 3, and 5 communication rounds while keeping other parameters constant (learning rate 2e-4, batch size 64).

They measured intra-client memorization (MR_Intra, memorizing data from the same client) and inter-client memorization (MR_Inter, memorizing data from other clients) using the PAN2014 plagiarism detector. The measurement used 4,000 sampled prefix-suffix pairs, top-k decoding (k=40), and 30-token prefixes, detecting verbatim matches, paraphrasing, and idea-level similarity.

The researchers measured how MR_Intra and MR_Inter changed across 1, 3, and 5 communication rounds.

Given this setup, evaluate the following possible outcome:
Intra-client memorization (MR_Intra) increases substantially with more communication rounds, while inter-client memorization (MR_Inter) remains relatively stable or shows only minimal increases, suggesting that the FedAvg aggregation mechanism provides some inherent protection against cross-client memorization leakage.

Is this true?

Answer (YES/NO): NO